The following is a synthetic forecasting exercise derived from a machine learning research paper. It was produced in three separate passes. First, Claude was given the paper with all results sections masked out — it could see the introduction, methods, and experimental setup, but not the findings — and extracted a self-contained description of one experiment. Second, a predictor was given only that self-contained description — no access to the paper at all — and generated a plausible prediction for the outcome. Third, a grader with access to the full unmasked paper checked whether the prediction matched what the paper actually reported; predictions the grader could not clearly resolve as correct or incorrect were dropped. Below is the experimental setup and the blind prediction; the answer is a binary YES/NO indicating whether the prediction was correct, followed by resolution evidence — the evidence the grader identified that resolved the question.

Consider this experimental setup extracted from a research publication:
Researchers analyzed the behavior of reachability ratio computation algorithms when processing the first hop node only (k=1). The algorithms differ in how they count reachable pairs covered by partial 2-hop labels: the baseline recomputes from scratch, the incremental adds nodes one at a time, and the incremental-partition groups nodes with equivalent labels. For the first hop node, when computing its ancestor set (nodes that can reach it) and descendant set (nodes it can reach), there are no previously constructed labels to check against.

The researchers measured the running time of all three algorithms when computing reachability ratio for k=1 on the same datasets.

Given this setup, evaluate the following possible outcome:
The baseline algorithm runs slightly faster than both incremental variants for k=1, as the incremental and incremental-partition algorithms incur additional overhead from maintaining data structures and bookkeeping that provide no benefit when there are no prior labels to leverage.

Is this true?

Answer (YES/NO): NO